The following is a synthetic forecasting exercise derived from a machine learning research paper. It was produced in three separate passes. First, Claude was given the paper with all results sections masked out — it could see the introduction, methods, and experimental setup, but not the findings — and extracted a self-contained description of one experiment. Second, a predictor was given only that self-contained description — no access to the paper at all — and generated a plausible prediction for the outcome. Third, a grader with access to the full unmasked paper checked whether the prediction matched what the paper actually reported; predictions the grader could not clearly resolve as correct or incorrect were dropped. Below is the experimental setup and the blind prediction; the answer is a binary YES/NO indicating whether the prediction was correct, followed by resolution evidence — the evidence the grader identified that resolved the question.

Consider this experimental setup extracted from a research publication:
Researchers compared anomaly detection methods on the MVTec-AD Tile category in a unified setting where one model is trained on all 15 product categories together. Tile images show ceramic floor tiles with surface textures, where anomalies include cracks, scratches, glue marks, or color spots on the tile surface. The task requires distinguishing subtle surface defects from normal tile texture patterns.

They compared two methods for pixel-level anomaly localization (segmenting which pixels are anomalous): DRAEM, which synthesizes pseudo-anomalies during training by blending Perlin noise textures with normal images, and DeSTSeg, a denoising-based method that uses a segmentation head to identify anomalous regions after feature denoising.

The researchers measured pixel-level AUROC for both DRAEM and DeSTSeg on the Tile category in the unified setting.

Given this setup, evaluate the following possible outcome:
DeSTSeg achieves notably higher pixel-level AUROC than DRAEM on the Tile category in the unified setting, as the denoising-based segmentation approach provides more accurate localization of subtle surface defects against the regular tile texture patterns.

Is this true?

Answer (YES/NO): NO